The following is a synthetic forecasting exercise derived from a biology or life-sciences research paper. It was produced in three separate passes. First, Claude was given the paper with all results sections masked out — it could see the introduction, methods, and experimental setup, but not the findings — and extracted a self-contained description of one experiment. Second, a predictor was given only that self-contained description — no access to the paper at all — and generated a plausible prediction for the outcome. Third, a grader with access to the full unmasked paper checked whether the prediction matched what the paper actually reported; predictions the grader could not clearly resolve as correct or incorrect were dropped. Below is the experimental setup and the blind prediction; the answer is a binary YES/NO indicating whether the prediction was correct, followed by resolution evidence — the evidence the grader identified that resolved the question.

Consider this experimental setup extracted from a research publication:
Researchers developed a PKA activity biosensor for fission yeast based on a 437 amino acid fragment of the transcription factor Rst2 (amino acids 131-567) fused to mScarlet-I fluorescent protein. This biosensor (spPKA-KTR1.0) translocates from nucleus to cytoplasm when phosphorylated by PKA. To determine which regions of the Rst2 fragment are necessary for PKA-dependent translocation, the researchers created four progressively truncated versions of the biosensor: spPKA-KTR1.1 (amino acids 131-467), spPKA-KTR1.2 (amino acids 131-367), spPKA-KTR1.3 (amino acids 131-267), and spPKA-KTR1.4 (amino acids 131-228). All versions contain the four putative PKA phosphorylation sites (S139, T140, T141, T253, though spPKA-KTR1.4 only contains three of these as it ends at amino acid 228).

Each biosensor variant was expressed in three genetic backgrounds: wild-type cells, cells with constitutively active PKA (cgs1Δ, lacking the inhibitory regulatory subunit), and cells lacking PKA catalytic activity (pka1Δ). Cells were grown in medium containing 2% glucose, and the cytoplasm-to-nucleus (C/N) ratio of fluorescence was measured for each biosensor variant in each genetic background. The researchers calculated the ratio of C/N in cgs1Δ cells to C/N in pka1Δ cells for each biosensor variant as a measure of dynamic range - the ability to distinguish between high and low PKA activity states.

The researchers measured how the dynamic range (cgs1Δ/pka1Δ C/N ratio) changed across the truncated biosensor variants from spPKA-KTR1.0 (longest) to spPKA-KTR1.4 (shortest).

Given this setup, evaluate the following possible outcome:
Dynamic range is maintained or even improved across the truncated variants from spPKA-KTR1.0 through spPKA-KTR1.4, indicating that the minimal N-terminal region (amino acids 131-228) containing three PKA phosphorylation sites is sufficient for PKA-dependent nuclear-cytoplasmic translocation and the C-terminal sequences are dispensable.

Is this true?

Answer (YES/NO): NO